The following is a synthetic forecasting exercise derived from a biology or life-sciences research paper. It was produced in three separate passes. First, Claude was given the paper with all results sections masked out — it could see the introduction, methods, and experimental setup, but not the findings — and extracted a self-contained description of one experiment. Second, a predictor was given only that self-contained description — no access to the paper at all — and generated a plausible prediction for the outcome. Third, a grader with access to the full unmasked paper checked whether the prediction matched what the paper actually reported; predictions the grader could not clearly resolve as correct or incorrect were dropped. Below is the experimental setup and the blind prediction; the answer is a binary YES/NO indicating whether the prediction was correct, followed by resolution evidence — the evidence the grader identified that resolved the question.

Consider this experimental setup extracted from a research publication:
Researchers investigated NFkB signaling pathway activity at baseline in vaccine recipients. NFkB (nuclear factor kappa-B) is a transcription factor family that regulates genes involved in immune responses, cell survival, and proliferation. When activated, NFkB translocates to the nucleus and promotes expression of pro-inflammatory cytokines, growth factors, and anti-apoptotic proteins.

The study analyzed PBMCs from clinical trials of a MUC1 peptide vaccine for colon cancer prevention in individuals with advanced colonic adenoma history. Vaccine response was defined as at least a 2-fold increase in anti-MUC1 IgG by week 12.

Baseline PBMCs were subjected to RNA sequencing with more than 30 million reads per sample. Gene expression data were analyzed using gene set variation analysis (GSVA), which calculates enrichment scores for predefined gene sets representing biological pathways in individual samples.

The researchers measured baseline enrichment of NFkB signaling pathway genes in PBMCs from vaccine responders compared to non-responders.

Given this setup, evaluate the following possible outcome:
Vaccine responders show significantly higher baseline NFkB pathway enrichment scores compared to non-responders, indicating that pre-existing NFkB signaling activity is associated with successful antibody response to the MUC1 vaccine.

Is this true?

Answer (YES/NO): YES